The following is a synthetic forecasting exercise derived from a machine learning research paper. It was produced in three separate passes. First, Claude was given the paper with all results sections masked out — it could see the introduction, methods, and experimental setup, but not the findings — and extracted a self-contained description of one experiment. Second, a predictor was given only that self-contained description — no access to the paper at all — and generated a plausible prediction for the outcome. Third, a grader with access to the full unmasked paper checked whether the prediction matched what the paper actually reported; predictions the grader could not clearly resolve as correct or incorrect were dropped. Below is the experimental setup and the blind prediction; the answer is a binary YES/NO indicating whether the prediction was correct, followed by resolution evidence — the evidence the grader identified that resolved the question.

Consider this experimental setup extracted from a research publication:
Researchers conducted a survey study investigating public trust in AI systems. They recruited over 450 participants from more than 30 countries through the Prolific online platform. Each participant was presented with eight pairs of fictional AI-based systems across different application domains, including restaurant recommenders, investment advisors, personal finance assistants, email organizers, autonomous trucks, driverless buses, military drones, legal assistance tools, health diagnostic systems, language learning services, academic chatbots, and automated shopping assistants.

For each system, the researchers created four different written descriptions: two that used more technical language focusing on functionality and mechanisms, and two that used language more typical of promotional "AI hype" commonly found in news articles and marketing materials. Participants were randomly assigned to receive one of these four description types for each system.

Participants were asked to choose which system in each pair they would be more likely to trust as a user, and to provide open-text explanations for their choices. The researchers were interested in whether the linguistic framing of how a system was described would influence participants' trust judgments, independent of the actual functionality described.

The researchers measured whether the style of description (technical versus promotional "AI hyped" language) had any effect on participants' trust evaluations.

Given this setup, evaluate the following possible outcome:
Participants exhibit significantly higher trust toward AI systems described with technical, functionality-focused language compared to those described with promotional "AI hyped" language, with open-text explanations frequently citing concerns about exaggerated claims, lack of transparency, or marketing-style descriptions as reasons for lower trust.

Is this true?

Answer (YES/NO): NO